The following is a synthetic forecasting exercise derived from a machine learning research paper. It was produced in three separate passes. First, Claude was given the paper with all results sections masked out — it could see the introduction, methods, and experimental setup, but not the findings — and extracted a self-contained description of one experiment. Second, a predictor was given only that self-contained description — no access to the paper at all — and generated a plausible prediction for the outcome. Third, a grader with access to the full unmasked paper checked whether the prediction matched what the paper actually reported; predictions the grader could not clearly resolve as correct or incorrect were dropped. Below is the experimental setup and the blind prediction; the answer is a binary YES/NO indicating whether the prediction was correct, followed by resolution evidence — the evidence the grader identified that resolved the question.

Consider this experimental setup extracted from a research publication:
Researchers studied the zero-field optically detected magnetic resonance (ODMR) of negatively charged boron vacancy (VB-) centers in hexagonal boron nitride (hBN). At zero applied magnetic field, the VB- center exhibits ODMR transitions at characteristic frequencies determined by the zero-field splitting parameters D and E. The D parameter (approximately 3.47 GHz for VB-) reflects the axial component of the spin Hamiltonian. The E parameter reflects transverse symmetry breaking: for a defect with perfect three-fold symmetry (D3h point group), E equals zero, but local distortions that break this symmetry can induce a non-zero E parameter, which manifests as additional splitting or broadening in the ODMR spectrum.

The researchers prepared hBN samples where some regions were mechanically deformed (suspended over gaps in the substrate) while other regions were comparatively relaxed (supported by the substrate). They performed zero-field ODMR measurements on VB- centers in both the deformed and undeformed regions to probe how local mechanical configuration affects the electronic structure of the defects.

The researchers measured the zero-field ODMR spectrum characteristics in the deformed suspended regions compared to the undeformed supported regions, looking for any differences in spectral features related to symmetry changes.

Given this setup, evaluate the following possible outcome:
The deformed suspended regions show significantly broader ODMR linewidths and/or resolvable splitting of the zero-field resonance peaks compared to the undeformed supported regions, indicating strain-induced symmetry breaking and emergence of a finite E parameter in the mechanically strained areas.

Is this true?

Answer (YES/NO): YES